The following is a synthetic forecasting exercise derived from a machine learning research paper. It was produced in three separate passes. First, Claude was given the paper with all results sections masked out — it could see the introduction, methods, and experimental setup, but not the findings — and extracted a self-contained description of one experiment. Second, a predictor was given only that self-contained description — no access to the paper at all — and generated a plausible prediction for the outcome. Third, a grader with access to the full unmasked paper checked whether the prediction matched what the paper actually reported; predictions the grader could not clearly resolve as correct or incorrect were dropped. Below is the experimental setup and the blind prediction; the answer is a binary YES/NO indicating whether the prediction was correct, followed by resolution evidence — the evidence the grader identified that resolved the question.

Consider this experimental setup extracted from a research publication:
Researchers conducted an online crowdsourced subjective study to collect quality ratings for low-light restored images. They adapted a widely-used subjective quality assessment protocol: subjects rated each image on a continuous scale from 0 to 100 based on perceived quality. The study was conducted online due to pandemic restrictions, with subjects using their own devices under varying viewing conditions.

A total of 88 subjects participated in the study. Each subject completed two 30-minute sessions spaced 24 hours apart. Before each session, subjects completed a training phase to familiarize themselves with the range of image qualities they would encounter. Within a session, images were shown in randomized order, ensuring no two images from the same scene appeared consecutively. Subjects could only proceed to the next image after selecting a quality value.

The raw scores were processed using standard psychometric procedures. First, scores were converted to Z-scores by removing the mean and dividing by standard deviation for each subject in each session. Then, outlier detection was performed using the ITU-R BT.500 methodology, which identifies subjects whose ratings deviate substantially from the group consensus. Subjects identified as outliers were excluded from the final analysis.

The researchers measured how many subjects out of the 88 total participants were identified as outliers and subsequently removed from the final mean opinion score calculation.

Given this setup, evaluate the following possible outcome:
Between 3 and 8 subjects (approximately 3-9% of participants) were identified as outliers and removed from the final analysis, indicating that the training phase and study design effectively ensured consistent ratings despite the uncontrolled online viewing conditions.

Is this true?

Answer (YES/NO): YES